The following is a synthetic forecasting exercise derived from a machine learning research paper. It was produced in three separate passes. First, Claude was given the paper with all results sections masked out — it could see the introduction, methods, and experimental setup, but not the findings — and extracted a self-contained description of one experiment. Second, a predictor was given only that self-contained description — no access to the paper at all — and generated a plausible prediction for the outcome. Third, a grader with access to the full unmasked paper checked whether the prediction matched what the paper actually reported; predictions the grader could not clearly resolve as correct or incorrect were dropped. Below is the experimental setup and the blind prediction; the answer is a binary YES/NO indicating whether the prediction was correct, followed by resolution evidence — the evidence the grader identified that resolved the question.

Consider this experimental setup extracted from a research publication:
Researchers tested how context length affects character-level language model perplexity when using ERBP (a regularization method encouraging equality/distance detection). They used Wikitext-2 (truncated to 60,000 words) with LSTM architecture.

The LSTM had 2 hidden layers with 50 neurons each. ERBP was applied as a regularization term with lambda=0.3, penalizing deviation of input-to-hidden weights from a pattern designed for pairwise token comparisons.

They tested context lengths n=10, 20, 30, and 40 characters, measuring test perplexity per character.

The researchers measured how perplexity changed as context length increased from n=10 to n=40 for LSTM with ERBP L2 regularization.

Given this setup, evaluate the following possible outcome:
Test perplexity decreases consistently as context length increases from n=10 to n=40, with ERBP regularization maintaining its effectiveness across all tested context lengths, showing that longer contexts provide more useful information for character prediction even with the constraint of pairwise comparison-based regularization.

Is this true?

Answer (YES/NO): NO